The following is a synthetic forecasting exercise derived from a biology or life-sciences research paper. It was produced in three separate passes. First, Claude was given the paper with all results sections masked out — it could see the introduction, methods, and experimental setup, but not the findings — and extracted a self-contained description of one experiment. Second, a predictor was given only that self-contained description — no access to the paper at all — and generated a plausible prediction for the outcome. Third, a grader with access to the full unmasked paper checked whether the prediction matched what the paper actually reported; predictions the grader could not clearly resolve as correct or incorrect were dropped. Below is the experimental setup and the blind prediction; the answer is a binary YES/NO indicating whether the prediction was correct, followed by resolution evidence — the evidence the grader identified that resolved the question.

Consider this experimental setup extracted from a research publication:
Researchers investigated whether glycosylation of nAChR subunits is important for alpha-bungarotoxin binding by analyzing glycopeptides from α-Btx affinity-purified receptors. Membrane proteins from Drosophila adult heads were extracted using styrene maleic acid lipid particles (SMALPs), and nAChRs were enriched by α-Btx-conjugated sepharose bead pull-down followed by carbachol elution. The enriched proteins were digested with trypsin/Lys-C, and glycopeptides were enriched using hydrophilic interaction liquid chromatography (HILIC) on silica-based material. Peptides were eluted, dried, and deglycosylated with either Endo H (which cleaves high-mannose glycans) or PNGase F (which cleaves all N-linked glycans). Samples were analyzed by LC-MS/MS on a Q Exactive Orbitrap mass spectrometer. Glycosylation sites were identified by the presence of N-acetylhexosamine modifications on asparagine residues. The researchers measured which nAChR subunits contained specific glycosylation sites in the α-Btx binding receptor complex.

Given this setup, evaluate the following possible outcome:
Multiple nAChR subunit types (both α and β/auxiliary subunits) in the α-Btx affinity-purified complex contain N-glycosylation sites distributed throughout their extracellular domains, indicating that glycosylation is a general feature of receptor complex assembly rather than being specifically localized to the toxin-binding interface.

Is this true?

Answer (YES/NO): NO